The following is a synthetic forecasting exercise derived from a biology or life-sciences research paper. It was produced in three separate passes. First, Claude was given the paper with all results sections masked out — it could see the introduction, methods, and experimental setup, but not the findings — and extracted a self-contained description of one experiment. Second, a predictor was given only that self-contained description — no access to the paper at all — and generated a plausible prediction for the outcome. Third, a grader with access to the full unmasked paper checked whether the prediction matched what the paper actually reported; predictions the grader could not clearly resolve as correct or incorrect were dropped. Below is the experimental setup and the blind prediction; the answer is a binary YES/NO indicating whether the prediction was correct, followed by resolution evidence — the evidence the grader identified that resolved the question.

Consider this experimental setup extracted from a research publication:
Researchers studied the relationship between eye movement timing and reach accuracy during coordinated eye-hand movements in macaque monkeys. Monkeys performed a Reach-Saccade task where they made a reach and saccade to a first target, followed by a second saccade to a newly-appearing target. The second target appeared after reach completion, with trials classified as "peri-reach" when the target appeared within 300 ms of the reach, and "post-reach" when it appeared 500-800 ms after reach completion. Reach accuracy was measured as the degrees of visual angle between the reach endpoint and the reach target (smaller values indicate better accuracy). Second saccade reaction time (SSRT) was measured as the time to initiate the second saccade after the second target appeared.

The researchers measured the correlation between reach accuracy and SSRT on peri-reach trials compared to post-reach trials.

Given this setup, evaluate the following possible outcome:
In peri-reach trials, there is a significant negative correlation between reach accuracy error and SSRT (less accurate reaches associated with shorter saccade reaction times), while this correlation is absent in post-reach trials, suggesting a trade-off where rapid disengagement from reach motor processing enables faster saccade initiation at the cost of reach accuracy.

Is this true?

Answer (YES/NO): NO